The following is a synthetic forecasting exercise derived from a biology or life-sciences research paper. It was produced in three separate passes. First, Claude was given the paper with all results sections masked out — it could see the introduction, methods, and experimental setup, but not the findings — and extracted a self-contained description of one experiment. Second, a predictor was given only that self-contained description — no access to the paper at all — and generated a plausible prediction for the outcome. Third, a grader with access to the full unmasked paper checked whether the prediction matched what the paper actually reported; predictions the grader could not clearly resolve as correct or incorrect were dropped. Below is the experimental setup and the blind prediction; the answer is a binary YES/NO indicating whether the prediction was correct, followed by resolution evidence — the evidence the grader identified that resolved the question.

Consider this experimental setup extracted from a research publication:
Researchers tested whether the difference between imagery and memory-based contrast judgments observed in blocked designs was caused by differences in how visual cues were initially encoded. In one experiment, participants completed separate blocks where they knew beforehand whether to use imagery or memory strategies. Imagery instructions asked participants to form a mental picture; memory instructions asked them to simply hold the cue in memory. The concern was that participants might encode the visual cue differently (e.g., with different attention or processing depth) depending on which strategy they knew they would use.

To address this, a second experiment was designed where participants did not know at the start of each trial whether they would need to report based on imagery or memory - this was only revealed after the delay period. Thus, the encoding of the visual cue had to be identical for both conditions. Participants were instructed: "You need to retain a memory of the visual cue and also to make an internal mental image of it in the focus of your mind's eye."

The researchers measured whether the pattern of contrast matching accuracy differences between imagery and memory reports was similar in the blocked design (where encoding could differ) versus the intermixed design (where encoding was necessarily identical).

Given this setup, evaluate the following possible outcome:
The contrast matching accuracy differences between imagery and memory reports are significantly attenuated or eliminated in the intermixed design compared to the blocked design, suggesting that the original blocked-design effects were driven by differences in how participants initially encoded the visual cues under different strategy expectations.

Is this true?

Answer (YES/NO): NO